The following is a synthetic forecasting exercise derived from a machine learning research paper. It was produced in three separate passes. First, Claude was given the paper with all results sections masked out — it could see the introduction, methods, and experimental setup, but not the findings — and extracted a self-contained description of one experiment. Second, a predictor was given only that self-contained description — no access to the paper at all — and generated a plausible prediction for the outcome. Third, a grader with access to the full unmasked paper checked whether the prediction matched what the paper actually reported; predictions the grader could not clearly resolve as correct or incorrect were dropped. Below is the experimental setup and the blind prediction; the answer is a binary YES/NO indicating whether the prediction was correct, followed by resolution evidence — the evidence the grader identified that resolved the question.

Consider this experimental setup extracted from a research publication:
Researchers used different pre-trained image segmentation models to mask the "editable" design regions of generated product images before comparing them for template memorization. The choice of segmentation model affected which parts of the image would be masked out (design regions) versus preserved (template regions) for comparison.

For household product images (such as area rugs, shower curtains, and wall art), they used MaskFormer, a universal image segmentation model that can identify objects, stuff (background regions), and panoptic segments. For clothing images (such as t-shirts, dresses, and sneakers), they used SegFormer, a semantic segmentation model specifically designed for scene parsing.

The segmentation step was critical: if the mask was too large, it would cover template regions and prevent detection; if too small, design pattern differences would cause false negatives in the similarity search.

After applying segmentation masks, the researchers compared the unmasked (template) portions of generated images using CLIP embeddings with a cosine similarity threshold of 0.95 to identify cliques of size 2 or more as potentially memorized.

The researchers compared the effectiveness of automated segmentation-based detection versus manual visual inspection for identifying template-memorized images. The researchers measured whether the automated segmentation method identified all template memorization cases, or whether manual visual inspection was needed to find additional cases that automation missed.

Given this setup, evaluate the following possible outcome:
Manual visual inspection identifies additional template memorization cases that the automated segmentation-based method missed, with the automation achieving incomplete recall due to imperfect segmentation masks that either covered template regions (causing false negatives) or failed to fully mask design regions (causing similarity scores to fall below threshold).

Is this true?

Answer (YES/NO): YES